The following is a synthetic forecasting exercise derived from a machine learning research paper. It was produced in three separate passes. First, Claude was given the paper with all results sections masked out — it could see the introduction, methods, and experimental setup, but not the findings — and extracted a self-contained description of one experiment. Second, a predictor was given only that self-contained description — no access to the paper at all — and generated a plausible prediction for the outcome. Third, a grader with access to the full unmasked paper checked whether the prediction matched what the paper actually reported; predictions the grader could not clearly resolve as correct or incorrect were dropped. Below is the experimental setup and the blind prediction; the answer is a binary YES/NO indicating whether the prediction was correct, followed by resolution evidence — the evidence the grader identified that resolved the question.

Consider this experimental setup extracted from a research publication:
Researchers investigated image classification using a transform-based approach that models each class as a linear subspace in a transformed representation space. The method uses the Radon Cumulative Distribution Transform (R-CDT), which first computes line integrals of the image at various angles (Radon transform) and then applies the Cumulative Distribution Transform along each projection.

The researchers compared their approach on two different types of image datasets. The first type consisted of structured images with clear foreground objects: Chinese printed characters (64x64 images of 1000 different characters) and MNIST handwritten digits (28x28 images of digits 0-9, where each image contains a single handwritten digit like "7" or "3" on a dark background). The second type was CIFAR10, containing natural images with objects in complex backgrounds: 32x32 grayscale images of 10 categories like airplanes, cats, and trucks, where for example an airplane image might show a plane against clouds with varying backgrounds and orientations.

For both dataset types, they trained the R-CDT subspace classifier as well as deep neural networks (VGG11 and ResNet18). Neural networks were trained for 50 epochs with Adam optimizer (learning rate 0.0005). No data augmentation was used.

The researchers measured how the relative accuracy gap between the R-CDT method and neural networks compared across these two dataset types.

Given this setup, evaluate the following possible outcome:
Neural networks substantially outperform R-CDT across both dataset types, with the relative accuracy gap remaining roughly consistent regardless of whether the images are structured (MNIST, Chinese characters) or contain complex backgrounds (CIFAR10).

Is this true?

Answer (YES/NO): NO